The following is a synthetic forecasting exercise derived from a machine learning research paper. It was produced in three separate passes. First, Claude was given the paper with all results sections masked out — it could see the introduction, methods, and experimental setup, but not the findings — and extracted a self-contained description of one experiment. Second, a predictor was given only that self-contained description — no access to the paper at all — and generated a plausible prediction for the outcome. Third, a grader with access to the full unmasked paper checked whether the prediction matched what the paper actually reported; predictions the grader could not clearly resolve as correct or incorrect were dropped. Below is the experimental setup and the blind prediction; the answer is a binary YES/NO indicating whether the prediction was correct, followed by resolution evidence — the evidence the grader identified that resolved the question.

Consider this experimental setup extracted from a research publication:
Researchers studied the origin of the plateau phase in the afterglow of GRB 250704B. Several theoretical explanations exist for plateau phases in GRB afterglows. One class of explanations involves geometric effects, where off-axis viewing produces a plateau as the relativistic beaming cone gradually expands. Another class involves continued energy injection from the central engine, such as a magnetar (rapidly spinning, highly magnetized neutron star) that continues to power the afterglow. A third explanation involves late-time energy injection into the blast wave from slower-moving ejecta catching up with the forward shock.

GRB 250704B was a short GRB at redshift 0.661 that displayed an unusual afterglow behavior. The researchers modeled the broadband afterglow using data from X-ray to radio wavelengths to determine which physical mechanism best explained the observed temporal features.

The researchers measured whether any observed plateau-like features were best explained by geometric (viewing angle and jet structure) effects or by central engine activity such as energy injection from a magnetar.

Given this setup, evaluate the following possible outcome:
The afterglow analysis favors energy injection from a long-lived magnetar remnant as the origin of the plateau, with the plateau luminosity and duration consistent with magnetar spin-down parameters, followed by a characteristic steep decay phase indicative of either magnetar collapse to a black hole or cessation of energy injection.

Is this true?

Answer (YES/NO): NO